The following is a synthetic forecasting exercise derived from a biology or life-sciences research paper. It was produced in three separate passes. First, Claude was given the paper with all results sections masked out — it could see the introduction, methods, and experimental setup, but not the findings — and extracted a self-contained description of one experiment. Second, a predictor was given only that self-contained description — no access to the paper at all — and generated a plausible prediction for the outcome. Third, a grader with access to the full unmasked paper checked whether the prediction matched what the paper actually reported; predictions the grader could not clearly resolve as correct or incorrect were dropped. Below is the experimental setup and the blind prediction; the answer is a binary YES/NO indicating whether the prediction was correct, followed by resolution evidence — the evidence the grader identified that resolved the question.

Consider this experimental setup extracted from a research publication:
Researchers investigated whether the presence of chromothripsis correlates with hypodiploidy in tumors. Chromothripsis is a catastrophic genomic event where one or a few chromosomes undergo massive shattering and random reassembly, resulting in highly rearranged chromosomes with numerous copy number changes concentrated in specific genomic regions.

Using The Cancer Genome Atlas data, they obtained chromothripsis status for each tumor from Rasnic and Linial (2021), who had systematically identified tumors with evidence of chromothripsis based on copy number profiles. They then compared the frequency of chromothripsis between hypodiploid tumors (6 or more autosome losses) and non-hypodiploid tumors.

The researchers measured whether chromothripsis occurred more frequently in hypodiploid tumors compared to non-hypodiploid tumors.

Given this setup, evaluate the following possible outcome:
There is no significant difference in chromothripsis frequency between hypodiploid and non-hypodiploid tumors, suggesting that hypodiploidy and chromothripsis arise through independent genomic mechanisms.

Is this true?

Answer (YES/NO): NO